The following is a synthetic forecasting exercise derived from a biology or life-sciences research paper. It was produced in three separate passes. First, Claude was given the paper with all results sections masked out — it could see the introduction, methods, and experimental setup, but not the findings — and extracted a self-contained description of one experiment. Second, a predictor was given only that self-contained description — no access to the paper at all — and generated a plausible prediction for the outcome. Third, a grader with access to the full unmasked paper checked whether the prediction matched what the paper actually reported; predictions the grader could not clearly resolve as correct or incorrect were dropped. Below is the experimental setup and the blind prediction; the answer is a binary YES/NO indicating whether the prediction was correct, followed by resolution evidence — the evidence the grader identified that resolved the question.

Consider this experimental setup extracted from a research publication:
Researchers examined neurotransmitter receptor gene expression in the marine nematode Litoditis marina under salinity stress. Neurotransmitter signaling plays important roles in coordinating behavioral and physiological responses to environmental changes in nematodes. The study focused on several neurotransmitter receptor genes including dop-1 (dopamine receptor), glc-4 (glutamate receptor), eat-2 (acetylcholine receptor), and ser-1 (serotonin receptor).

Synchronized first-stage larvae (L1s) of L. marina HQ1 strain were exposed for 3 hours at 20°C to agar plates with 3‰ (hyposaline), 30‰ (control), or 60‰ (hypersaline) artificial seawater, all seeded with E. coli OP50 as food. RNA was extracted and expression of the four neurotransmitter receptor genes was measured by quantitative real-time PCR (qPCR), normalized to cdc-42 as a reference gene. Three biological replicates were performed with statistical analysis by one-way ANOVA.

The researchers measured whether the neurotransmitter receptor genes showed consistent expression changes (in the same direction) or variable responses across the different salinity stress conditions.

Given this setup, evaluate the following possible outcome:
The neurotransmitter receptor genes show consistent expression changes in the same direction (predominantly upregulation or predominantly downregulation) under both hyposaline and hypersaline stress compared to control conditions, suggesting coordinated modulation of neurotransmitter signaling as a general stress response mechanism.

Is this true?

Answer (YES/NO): YES